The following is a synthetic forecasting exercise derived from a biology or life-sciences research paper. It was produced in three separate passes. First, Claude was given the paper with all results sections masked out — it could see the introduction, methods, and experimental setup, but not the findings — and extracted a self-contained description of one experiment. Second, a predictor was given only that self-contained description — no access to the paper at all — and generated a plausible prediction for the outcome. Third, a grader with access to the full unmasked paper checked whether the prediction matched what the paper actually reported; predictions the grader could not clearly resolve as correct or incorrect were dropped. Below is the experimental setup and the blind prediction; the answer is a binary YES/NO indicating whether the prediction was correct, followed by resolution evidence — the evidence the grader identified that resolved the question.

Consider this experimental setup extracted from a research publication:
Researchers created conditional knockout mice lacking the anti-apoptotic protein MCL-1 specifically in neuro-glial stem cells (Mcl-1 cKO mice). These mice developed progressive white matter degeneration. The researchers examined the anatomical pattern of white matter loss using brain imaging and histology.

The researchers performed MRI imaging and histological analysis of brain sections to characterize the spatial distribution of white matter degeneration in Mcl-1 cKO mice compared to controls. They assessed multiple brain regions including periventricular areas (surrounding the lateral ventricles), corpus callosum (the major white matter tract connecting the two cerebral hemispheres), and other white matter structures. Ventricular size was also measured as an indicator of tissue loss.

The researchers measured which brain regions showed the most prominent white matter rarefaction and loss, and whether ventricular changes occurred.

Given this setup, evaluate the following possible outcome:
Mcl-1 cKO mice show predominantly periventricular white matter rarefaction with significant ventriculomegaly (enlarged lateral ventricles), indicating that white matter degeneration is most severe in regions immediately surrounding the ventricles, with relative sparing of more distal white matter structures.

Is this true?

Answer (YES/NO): NO